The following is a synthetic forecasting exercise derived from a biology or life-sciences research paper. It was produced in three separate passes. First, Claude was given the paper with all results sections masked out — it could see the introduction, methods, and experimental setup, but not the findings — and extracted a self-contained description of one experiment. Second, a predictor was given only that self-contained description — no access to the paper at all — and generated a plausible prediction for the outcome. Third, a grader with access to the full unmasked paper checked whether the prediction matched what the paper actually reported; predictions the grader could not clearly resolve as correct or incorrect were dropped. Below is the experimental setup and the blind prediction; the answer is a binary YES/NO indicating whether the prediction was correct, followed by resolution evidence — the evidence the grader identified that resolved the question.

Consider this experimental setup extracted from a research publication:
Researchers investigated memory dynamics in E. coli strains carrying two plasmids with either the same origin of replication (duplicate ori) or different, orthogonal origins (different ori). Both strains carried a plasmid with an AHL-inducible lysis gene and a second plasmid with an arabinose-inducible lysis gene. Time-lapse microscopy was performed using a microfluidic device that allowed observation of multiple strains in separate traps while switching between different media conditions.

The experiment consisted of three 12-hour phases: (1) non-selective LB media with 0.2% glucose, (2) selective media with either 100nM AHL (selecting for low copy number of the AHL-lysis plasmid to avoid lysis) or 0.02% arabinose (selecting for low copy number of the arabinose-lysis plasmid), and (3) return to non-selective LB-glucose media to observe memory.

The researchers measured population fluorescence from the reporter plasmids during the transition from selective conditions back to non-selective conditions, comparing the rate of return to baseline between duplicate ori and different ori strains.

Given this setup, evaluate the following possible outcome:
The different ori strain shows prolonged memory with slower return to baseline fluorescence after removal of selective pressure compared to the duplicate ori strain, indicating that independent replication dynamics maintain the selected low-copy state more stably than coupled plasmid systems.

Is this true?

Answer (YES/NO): NO